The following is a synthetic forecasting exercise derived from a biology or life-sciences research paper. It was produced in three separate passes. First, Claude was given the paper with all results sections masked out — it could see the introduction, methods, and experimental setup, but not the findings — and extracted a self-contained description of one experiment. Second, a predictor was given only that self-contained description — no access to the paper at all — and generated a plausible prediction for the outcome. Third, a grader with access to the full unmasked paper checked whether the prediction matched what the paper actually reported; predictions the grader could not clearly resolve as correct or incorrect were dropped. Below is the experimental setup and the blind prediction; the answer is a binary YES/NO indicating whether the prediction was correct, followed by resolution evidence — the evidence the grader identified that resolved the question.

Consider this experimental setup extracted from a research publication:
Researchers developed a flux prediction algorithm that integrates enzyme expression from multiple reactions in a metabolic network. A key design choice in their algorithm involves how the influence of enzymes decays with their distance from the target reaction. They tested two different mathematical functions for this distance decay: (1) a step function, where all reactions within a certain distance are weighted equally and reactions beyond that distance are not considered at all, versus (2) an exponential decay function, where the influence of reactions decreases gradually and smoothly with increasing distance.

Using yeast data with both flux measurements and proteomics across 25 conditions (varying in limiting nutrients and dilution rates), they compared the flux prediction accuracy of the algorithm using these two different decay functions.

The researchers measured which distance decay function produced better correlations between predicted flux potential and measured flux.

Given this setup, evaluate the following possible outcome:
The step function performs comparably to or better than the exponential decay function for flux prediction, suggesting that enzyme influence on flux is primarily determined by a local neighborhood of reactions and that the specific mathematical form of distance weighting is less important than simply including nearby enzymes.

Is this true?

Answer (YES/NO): NO